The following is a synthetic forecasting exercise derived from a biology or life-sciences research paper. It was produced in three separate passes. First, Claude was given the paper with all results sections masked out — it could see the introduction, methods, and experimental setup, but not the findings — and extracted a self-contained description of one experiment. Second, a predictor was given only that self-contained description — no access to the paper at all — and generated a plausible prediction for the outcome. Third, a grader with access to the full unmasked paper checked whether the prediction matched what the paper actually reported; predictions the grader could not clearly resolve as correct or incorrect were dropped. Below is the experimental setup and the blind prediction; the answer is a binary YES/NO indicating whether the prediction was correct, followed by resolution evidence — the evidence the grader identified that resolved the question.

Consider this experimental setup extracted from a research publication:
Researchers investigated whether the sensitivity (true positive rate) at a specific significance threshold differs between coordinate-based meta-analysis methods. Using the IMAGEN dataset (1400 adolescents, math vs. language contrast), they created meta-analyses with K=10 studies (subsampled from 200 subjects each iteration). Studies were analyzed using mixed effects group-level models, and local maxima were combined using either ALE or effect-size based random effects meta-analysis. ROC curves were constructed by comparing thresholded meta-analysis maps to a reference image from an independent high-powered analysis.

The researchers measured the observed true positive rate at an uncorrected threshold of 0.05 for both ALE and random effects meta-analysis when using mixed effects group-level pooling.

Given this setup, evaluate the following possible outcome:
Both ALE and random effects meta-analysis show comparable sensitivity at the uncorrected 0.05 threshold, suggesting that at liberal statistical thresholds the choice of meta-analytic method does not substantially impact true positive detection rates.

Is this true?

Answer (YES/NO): NO